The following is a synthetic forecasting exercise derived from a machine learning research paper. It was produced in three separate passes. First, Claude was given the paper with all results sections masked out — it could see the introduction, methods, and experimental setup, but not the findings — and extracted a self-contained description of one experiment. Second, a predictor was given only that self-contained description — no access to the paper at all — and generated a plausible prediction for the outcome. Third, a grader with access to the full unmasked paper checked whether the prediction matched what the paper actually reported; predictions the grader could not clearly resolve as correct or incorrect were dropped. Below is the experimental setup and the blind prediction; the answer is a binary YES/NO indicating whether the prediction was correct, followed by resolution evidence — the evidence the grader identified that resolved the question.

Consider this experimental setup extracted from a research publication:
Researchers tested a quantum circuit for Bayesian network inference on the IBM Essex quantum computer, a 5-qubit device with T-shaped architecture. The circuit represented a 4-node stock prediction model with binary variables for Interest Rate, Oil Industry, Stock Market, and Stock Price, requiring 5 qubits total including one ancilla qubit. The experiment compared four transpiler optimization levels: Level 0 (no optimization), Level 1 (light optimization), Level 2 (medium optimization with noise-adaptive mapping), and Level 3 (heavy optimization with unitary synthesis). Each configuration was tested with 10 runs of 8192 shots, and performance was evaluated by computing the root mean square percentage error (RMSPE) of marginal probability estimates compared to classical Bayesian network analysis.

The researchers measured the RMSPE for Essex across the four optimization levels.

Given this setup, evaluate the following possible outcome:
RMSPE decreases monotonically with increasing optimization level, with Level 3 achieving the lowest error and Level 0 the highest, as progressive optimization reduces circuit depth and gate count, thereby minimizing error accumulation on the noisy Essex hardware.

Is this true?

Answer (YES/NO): YES